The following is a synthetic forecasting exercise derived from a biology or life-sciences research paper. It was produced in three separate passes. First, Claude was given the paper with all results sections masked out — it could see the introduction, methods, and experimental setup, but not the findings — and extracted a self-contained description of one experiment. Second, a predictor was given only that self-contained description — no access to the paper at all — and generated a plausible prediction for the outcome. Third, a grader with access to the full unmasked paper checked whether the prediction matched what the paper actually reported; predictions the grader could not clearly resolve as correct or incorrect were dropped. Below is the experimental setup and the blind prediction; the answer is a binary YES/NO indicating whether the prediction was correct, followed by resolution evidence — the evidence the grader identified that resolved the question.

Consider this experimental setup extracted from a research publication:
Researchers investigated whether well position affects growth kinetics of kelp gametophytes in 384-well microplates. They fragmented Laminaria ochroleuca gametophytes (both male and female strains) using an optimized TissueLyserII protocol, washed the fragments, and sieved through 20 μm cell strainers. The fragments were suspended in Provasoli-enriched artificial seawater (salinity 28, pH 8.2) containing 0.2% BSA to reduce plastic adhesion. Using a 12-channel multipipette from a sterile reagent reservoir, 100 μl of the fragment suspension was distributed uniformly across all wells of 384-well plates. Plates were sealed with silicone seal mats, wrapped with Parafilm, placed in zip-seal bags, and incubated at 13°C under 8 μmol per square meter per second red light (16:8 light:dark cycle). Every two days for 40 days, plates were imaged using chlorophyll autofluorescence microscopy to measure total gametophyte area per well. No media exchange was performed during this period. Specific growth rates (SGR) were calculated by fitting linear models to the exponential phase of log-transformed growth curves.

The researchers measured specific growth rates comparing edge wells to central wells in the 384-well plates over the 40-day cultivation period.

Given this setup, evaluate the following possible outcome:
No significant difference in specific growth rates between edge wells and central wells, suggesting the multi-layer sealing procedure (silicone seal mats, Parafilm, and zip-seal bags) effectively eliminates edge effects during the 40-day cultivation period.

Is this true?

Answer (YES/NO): NO